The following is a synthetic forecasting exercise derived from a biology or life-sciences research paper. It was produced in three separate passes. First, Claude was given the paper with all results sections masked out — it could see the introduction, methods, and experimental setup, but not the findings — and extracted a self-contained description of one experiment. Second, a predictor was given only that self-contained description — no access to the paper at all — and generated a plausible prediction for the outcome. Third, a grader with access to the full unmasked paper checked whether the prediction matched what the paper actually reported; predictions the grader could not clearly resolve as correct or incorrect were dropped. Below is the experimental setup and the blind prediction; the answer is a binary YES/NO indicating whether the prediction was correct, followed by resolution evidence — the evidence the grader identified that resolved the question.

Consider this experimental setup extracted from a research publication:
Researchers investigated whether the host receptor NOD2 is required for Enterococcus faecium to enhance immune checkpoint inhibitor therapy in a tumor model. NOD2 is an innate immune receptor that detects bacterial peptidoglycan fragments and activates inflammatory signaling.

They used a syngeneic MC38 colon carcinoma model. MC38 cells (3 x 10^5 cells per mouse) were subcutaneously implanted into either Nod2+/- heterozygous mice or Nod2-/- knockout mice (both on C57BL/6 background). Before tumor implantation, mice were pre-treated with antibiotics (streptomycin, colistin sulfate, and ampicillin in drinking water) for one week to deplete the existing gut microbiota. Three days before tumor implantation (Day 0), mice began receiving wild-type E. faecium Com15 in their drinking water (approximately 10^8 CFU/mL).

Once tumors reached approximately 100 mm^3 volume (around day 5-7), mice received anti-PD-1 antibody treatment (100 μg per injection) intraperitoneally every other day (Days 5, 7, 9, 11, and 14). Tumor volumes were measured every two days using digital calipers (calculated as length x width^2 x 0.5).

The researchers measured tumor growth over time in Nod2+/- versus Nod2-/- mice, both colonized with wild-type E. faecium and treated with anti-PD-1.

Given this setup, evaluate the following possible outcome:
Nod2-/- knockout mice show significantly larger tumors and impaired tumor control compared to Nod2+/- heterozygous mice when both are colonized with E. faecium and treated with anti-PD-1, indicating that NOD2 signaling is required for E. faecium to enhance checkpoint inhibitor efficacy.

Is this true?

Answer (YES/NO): YES